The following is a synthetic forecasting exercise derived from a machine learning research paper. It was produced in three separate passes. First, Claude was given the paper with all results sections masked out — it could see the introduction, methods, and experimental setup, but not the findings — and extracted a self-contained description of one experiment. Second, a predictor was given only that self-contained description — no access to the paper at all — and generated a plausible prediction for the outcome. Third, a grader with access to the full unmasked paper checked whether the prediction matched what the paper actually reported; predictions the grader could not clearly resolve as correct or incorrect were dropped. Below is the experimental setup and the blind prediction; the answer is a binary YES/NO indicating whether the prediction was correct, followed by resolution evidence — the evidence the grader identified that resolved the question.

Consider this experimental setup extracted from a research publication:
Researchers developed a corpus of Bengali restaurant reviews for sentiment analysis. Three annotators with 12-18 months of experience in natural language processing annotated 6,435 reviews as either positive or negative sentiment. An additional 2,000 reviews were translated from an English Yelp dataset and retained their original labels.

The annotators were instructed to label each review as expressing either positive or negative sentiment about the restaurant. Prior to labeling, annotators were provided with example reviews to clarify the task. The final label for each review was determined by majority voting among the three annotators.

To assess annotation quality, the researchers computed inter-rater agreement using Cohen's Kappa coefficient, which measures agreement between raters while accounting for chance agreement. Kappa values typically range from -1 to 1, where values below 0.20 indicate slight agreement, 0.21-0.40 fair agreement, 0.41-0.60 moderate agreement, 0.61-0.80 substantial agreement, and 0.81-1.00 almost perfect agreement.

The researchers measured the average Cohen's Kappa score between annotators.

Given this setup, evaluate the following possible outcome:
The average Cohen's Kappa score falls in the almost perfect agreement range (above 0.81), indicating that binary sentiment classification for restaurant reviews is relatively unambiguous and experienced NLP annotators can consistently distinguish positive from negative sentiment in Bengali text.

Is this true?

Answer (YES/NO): YES